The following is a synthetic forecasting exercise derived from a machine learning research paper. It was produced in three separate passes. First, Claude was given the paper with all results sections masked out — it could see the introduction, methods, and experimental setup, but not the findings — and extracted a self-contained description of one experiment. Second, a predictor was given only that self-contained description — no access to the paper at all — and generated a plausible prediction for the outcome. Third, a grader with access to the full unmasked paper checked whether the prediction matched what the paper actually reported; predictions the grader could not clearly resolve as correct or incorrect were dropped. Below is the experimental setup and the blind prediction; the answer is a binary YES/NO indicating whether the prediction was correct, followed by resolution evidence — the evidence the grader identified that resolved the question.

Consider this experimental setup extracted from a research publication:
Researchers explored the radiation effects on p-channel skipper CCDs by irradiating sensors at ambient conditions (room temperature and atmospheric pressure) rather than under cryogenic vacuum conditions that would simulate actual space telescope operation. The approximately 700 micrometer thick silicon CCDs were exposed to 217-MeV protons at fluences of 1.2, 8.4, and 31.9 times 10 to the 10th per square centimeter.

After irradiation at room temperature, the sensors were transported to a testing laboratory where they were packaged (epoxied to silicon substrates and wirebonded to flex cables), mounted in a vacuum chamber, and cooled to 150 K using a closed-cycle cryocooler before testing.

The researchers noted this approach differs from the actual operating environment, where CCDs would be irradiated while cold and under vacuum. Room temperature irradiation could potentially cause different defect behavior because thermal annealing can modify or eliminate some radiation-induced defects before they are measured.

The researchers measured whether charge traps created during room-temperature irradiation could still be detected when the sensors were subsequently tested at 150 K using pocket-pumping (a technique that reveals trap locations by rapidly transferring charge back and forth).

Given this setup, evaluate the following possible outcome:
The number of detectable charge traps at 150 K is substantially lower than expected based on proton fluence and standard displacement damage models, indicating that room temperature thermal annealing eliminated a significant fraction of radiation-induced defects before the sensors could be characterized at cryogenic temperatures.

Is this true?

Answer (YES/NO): NO